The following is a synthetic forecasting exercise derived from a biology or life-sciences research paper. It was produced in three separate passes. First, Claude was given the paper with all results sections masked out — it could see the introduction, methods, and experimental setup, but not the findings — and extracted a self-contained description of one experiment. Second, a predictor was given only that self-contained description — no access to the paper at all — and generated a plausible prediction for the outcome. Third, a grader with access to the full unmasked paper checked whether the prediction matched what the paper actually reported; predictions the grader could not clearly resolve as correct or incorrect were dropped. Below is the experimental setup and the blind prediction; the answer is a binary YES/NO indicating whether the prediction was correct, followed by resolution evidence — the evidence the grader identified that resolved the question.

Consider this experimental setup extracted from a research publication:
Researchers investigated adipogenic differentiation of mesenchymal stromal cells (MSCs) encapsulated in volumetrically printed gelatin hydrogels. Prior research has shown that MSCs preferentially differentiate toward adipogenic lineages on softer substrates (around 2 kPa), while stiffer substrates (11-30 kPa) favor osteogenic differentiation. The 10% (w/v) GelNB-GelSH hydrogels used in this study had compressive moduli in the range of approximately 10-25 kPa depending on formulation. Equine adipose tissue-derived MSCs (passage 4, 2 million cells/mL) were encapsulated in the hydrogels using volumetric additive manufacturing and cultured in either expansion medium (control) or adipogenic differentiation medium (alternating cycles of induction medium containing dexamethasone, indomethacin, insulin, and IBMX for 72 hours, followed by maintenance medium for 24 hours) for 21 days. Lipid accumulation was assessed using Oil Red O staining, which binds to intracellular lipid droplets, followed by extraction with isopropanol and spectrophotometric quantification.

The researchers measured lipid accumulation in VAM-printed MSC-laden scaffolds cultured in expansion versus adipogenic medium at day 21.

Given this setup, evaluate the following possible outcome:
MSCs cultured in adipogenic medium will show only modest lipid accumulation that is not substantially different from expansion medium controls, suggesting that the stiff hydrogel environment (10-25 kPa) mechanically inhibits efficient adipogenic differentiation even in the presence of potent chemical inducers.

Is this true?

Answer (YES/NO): YES